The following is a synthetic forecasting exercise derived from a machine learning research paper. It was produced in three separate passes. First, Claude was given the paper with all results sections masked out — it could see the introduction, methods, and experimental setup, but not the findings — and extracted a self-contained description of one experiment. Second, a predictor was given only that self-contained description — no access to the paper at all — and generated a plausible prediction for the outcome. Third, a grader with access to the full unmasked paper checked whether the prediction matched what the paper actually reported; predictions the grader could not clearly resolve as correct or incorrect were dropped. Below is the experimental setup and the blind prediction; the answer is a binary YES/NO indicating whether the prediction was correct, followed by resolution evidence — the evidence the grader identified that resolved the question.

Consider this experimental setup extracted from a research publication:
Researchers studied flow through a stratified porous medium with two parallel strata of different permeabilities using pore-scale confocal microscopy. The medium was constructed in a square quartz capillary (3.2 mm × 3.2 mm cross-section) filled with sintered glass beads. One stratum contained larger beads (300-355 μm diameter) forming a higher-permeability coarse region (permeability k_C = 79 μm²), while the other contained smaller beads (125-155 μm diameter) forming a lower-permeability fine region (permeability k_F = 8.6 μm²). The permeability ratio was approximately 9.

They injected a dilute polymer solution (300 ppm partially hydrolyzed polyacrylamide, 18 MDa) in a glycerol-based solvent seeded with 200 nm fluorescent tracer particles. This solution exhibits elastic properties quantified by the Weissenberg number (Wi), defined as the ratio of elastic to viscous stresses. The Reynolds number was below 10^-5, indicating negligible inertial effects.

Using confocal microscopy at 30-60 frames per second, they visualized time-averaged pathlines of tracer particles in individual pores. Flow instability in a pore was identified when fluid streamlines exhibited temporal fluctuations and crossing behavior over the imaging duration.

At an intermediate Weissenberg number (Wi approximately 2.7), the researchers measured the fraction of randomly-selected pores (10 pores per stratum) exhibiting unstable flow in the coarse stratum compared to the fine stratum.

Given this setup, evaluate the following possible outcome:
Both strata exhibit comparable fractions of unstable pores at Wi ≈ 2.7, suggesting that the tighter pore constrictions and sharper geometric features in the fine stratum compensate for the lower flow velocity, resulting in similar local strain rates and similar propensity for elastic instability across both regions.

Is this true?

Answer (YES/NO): NO